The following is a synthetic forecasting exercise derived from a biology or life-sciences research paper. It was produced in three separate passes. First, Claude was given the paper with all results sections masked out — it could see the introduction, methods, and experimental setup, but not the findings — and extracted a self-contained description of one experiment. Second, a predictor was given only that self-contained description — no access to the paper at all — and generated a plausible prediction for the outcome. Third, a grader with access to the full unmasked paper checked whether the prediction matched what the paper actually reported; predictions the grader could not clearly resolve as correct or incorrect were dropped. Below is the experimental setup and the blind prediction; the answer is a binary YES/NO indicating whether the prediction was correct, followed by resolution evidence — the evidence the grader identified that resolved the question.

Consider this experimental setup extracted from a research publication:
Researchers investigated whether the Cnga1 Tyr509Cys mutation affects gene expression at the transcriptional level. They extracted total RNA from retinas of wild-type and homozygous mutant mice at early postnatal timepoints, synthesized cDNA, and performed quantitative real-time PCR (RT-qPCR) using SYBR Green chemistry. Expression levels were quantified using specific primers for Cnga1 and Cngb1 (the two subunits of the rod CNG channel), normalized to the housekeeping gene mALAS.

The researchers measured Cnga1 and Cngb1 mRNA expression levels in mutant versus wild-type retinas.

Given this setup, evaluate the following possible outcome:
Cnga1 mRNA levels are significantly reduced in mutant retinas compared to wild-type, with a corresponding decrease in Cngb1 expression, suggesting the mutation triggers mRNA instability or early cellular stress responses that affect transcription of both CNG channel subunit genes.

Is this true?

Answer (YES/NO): NO